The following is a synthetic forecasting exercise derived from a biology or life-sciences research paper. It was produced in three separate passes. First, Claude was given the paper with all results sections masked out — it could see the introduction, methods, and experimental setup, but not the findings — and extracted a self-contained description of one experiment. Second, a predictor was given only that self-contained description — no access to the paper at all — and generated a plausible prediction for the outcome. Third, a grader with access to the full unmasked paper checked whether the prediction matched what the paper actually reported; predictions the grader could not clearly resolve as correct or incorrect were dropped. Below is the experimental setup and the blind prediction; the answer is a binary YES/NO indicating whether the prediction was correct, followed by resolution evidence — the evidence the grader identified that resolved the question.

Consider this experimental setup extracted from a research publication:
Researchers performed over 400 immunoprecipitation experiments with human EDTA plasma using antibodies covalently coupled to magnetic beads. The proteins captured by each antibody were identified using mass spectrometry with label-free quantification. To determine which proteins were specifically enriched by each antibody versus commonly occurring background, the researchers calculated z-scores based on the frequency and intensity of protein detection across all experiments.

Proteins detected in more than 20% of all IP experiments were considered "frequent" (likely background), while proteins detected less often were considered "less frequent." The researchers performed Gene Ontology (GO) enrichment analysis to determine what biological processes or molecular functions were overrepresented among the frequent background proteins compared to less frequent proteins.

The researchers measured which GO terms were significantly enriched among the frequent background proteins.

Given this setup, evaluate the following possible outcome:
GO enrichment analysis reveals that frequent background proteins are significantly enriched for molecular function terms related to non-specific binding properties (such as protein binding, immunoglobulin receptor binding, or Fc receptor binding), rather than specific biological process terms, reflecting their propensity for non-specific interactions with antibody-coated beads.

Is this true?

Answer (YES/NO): NO